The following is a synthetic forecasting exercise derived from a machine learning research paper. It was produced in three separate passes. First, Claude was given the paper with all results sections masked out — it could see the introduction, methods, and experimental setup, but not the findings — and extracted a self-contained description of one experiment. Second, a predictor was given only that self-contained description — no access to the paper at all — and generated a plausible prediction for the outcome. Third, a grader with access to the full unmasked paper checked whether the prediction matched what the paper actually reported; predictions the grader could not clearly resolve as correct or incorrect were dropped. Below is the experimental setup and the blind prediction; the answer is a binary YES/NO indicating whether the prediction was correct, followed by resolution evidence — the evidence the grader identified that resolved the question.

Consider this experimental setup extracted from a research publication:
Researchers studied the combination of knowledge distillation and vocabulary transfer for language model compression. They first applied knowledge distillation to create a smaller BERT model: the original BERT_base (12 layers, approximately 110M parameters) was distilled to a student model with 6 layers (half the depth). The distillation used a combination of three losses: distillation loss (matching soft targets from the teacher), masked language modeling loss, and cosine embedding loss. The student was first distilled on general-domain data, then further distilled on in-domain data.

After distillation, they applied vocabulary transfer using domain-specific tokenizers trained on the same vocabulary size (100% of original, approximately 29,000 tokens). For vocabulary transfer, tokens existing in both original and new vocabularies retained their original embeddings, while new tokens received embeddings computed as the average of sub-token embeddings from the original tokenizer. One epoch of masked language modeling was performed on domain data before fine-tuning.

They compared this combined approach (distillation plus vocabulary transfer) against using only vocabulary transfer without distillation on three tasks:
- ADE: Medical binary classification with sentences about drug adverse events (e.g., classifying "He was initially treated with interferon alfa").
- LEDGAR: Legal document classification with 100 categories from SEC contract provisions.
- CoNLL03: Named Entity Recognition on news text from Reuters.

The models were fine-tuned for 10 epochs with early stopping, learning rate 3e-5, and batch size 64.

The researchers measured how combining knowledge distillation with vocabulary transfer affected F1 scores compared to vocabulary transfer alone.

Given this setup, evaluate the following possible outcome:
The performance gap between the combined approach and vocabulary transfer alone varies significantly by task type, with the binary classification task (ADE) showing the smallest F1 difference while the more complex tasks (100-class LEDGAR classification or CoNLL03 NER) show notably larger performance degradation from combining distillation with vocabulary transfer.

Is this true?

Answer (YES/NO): YES